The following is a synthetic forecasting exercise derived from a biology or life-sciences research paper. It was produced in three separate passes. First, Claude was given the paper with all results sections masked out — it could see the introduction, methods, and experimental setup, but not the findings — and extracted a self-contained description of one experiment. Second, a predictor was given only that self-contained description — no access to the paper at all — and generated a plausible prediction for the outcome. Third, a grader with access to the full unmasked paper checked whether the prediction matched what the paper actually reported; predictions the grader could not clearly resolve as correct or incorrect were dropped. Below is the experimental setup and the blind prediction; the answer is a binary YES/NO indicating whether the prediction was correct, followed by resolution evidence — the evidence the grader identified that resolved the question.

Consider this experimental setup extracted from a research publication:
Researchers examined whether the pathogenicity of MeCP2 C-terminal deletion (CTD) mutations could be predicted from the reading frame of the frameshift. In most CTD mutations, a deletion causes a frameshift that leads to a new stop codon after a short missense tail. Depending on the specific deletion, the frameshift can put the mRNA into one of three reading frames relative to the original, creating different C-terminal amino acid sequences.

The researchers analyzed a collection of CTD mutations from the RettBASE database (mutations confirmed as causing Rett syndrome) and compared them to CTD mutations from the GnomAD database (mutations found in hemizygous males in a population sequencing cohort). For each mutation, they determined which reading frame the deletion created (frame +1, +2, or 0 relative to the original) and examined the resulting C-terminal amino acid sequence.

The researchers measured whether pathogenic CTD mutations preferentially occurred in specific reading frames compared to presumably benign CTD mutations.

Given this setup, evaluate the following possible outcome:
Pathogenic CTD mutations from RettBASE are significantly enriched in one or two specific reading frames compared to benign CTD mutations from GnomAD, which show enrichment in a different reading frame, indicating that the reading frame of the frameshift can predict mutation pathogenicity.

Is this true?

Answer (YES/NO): YES